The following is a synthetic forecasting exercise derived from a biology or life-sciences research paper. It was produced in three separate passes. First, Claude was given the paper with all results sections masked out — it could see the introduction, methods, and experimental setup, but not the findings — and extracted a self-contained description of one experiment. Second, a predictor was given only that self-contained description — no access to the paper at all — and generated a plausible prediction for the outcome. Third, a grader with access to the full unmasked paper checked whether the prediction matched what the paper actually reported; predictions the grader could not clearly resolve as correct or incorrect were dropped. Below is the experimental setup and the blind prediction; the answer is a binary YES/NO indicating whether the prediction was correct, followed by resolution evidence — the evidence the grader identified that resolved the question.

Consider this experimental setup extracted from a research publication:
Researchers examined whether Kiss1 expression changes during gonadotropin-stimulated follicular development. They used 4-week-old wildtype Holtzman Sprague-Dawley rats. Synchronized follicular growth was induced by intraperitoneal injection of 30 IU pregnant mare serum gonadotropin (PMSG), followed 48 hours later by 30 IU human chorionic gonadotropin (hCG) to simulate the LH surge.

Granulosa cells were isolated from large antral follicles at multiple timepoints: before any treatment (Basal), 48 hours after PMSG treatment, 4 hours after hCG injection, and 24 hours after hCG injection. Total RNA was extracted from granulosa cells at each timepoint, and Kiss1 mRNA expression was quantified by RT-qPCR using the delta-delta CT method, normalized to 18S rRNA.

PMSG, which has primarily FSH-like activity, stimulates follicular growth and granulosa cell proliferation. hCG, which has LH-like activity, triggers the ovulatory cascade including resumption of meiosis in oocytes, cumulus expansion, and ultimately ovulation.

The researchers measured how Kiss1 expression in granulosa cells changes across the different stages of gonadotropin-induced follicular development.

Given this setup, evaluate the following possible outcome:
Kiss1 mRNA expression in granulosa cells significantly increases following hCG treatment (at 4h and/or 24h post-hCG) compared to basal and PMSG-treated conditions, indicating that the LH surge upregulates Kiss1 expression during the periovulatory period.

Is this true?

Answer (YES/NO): YES